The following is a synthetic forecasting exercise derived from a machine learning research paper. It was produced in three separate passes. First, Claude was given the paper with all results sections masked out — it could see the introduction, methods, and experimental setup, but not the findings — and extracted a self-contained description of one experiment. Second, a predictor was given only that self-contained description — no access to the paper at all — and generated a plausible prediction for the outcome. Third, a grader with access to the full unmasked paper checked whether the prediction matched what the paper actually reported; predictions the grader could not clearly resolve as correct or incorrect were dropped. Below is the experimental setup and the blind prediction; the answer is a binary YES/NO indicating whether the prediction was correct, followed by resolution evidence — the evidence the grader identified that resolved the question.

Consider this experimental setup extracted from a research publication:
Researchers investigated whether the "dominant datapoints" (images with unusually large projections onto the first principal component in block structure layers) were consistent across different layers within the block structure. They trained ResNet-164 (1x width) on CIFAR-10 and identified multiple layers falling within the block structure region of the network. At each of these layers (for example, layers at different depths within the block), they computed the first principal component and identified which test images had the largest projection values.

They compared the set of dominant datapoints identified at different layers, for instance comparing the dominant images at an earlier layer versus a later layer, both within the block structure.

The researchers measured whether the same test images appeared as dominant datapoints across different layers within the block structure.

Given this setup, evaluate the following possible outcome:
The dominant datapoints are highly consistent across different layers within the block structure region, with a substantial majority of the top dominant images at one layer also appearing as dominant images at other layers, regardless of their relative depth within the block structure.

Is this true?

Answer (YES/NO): YES